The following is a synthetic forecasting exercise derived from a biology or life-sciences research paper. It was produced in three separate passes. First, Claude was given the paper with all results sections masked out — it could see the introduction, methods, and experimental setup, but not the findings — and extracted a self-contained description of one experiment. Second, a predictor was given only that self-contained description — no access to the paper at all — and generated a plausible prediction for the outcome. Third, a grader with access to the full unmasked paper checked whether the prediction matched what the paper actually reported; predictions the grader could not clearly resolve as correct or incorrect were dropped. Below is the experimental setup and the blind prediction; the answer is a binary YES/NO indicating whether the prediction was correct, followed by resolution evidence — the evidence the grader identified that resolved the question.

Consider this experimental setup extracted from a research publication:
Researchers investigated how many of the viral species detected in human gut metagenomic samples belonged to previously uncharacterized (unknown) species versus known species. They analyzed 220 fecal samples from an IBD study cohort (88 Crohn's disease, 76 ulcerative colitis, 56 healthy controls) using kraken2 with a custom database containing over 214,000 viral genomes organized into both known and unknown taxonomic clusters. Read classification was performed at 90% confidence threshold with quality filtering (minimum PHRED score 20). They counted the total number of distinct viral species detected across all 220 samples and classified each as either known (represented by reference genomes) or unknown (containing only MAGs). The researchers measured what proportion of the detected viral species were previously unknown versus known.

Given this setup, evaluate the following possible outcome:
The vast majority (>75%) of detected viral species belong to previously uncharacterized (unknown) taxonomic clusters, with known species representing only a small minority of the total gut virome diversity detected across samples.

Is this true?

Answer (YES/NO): YES